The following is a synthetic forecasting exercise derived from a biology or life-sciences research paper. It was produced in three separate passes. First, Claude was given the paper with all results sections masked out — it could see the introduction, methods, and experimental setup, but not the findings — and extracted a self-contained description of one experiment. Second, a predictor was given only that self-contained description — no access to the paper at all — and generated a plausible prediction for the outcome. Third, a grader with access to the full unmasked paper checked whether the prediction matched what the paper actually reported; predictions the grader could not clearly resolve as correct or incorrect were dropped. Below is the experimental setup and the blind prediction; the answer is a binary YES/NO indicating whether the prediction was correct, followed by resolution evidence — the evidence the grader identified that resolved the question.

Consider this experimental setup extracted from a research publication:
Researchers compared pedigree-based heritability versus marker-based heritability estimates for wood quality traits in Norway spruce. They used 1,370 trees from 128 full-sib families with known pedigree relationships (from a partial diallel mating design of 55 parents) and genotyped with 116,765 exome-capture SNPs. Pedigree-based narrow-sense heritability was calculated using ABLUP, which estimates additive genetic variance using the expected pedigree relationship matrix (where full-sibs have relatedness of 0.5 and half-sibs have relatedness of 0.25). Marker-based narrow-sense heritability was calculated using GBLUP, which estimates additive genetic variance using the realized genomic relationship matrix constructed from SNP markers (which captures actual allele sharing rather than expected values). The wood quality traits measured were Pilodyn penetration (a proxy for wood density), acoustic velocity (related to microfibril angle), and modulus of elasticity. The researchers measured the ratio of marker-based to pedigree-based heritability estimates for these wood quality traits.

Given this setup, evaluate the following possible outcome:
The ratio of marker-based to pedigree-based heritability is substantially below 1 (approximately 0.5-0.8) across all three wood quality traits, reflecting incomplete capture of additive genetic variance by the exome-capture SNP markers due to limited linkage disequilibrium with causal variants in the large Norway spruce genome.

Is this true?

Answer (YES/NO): NO